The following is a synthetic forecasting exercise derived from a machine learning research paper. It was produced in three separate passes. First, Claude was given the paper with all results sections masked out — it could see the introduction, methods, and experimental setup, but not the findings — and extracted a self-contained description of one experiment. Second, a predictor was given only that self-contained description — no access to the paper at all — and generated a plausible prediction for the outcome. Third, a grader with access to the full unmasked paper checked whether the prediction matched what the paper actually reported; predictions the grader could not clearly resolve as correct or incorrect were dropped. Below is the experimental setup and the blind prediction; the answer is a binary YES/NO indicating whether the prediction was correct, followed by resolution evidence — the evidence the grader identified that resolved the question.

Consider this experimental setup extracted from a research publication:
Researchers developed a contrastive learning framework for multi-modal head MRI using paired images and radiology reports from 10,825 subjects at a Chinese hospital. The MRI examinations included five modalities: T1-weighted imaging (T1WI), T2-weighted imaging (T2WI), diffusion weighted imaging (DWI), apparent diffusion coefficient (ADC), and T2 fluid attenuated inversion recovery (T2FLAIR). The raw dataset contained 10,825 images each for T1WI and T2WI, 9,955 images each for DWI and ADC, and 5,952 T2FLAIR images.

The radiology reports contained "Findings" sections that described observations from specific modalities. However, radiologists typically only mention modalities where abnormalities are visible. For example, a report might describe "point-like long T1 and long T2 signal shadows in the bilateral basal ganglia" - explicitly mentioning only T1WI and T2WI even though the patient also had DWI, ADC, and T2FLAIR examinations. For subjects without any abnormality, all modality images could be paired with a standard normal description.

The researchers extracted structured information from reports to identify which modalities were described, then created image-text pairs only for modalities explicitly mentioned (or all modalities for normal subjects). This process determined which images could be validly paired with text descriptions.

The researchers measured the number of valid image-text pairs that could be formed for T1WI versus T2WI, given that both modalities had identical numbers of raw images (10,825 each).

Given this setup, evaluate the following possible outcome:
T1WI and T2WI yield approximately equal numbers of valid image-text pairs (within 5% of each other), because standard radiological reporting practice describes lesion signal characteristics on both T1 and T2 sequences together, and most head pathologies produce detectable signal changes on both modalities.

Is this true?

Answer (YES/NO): NO